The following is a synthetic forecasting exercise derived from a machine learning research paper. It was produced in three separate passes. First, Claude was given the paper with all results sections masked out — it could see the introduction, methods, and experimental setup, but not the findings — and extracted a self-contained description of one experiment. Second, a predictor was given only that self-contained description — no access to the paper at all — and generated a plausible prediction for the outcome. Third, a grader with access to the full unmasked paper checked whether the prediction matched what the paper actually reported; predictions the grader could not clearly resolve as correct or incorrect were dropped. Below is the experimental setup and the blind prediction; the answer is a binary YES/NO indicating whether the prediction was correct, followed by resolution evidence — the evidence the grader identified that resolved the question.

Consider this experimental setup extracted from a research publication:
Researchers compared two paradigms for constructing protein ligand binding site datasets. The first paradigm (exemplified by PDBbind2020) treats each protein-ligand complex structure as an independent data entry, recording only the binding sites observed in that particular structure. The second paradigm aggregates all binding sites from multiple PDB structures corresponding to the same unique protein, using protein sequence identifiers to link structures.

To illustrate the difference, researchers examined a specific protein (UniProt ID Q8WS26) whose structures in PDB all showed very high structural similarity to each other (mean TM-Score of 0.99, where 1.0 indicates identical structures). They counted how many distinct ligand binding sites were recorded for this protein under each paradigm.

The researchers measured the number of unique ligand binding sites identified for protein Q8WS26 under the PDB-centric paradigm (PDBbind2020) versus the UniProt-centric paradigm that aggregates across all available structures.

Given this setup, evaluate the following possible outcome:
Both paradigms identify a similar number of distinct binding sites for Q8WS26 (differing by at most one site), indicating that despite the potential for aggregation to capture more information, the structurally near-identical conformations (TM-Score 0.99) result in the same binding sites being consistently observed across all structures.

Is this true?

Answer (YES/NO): NO